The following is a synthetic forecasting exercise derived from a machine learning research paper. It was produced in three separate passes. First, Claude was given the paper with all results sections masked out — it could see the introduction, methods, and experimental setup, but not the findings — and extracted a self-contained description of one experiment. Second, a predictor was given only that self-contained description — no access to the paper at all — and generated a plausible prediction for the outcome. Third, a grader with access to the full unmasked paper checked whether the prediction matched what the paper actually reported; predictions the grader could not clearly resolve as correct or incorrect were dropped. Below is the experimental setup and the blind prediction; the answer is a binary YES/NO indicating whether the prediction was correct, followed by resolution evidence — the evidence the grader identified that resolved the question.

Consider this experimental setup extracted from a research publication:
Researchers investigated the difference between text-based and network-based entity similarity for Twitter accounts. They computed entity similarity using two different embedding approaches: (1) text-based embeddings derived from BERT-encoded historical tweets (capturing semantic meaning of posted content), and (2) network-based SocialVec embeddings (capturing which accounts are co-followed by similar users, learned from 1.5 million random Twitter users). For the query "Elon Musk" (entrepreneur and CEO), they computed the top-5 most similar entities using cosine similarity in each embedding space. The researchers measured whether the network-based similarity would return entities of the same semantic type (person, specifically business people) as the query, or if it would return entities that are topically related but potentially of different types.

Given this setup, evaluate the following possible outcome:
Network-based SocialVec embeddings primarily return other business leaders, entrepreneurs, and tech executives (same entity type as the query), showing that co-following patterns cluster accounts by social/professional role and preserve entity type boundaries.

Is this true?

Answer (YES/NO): NO